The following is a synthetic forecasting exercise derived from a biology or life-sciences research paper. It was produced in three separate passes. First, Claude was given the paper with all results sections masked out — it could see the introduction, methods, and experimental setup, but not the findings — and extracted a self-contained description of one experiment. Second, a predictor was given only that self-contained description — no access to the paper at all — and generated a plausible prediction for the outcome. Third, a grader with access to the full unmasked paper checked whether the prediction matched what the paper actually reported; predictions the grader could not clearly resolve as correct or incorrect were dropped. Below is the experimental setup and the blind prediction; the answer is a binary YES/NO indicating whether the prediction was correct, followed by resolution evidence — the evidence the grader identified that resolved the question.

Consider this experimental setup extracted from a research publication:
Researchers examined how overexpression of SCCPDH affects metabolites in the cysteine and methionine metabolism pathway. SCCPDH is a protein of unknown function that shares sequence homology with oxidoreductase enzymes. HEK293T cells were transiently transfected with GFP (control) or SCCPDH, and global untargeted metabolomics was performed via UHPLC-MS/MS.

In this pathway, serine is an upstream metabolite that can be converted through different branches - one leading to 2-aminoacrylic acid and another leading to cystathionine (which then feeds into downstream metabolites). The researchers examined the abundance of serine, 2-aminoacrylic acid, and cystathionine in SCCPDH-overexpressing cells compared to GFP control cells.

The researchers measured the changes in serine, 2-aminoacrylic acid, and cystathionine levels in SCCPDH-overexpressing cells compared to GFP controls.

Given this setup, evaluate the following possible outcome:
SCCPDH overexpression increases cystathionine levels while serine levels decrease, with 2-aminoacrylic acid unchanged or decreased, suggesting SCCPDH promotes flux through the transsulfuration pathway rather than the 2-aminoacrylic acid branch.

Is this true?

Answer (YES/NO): NO